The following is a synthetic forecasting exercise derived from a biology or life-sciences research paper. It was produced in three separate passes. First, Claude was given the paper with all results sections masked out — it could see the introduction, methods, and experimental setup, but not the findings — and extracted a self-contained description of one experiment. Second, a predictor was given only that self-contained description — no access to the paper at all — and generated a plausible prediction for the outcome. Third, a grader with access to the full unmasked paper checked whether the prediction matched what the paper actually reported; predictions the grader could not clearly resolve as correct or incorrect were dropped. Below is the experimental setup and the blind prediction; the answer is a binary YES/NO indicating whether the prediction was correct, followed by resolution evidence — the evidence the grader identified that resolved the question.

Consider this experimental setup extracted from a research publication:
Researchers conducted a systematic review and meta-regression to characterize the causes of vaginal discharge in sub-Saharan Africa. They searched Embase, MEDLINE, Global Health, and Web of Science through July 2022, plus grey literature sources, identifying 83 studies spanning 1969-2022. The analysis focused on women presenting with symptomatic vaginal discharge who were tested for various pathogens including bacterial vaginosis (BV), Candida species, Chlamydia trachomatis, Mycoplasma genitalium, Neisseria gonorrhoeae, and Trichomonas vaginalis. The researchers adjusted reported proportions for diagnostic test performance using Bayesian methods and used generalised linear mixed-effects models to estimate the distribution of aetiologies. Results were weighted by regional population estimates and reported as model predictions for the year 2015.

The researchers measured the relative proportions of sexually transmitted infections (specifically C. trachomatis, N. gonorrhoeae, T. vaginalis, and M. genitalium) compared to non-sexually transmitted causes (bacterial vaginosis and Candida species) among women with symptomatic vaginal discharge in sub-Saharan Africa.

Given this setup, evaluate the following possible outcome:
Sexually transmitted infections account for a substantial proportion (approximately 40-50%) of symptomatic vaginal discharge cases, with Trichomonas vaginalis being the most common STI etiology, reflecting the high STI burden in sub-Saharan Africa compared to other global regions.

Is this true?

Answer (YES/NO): NO